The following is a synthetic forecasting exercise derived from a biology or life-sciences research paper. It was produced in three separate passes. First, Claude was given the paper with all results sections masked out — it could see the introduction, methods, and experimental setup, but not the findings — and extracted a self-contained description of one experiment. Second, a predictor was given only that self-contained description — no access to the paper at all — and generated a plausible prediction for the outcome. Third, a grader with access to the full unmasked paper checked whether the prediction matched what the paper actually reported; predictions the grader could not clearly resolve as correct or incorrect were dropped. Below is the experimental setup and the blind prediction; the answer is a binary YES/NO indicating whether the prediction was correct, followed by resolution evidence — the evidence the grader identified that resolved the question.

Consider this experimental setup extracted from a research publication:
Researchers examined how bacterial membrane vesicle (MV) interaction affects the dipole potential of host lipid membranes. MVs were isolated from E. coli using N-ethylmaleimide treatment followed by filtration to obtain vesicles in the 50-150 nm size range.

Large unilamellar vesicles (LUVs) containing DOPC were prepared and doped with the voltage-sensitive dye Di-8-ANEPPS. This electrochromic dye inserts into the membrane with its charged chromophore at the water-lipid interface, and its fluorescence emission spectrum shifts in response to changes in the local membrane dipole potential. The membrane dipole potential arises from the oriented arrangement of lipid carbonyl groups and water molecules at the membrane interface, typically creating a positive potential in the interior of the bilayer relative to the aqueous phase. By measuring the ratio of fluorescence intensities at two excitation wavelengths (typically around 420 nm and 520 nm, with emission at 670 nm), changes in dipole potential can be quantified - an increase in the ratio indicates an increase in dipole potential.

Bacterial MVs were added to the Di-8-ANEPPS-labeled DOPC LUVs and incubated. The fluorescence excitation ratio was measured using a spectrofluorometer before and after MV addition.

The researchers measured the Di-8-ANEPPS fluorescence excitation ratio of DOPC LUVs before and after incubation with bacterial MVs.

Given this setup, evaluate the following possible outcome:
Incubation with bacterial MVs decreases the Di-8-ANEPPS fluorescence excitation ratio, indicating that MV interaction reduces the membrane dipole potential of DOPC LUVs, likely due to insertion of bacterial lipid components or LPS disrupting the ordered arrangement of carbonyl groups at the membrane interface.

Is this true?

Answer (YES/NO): NO